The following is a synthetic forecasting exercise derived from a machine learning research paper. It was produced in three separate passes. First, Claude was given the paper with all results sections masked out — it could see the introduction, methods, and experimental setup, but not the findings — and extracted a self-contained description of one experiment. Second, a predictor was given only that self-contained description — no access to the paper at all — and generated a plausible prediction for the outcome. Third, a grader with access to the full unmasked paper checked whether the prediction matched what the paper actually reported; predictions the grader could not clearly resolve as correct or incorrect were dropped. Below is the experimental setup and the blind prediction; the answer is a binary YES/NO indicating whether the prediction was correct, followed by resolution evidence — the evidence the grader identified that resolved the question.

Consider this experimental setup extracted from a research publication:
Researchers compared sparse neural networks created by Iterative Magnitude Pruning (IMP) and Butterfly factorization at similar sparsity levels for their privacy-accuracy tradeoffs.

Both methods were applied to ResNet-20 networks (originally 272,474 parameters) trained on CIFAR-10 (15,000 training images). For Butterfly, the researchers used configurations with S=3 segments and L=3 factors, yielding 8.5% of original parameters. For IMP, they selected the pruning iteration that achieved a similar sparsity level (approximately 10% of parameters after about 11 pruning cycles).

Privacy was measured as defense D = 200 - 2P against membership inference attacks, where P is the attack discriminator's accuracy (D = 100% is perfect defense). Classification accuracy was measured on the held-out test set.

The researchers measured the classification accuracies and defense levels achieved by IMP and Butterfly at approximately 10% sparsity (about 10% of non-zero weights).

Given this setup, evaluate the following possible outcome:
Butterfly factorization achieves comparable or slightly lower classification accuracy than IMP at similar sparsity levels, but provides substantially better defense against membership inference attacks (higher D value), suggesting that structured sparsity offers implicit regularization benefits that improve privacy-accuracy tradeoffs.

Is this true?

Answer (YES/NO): NO